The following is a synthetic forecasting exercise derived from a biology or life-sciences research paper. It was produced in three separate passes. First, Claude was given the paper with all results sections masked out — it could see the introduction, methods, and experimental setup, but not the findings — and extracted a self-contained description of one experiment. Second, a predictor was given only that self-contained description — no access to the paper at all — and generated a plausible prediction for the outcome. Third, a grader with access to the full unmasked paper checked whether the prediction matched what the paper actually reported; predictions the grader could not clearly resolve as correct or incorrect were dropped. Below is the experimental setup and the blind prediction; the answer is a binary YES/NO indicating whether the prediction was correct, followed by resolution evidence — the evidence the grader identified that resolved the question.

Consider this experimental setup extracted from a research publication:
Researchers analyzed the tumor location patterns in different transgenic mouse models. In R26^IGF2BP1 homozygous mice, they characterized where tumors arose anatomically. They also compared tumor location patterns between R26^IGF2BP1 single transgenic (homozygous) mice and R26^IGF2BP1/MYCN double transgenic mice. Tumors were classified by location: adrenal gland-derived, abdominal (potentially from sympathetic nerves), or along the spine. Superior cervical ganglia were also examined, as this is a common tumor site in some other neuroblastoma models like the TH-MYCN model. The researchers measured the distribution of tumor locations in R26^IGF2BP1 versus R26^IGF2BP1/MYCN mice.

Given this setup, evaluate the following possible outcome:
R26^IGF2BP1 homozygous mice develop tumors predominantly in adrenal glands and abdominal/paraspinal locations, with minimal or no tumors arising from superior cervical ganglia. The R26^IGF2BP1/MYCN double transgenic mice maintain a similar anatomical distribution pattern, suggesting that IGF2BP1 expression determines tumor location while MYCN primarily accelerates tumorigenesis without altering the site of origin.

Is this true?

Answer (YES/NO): NO